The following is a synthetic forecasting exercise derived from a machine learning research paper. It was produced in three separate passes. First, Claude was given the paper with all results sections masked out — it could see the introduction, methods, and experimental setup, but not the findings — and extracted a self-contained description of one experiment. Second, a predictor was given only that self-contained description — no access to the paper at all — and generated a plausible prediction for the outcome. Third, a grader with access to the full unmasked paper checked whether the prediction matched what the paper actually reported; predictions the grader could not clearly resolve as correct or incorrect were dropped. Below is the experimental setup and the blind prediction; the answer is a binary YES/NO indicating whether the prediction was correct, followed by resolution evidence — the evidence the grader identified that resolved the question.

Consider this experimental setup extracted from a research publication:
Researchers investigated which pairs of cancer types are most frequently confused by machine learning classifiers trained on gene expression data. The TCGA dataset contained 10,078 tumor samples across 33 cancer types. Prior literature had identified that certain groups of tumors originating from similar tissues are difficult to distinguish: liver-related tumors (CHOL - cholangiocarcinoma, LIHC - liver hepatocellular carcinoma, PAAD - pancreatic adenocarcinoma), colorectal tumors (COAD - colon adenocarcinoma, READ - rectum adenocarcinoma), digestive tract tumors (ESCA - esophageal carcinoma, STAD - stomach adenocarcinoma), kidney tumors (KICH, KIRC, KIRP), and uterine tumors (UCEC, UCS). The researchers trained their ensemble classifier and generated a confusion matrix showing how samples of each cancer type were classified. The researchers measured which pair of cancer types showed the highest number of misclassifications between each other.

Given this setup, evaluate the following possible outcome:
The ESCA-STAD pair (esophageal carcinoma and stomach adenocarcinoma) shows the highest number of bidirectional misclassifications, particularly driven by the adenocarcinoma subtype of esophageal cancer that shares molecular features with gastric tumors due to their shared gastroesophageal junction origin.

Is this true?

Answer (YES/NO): NO